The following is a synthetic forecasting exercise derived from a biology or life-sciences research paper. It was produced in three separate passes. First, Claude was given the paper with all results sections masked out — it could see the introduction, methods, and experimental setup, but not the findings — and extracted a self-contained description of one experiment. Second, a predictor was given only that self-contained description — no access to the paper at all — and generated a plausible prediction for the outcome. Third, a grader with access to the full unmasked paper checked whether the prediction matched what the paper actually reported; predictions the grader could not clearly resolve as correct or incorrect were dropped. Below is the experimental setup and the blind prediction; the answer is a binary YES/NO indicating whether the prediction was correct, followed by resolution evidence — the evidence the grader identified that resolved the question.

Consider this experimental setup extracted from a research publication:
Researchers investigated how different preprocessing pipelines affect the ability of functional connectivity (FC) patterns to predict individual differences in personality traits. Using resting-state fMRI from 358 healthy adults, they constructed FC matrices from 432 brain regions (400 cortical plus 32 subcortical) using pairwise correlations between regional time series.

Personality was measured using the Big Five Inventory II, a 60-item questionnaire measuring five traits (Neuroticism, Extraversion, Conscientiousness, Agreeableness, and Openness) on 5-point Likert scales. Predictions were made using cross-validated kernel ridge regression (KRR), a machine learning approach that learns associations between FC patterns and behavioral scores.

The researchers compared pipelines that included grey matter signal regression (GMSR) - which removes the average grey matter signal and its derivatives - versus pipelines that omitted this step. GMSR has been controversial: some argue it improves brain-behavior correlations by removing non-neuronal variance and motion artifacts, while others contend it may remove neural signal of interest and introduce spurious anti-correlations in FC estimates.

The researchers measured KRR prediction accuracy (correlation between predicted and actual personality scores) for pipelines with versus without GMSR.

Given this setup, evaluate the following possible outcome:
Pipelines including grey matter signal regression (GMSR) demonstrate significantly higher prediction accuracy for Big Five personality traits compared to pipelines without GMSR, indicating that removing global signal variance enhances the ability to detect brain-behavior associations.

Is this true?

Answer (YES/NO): NO